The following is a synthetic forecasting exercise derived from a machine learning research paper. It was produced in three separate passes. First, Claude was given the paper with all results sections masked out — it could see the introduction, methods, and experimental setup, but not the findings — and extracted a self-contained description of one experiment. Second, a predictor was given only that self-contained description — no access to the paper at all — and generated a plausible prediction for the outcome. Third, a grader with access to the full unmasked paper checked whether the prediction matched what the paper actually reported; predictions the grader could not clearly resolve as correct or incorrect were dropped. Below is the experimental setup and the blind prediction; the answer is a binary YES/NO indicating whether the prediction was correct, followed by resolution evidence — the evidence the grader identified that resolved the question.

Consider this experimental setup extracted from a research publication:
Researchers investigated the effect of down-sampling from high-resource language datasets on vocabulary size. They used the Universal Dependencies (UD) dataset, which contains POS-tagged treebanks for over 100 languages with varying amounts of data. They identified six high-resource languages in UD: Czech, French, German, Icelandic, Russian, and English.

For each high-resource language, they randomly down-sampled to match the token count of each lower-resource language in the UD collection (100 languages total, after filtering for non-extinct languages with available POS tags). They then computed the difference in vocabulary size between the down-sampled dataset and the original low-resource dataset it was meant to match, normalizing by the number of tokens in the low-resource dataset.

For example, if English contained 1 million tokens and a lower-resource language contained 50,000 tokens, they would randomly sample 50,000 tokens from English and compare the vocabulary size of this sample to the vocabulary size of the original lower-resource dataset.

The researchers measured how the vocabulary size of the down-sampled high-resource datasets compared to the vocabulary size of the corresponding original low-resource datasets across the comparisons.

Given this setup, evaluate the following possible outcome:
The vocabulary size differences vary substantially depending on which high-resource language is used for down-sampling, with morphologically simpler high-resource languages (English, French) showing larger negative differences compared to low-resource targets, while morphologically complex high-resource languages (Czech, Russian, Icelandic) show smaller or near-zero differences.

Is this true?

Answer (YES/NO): NO